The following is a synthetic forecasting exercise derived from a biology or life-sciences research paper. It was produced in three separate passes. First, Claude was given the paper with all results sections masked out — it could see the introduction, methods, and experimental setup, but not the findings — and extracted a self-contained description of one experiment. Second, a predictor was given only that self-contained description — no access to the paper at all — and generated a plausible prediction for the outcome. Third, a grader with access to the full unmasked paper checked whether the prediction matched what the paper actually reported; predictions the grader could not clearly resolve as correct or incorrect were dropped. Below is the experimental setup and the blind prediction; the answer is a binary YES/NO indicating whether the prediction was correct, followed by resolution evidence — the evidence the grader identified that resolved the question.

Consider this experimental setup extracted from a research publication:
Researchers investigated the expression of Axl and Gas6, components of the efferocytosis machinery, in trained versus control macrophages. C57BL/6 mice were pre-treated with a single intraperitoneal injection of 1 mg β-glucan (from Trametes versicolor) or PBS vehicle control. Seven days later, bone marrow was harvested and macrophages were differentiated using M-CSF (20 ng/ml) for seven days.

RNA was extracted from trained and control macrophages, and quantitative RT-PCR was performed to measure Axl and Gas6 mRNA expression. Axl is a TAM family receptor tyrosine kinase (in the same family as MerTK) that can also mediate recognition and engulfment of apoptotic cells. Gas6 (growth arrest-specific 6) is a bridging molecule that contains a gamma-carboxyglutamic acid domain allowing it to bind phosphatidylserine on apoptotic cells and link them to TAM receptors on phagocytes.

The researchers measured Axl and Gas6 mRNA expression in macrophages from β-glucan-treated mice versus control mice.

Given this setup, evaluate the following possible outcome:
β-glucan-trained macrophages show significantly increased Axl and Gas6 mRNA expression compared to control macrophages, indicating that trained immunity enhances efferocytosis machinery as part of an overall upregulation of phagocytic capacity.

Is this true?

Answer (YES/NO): NO